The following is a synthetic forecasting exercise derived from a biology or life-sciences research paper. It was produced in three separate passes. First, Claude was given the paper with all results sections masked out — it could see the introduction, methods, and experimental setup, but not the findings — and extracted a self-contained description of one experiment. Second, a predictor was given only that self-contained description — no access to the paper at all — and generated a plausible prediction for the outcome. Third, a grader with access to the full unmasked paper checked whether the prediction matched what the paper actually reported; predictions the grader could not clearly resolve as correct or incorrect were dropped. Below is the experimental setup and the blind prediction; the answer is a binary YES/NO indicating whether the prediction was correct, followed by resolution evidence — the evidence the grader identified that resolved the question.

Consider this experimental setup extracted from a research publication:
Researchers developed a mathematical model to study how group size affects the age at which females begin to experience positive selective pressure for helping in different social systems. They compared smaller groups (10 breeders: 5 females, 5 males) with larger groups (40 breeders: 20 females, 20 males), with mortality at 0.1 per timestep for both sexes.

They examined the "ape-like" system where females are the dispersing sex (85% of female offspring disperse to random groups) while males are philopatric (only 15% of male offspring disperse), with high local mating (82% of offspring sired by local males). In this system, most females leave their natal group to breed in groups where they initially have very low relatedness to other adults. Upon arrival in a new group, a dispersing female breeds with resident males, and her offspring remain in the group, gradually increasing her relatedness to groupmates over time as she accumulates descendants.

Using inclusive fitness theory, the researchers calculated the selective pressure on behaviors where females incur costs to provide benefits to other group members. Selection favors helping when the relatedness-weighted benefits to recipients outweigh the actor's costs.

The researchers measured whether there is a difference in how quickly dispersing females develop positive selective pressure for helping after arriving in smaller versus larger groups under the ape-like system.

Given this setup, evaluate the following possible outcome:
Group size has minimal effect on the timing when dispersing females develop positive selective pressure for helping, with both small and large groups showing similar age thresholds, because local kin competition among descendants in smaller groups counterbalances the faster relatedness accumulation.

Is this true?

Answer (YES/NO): NO